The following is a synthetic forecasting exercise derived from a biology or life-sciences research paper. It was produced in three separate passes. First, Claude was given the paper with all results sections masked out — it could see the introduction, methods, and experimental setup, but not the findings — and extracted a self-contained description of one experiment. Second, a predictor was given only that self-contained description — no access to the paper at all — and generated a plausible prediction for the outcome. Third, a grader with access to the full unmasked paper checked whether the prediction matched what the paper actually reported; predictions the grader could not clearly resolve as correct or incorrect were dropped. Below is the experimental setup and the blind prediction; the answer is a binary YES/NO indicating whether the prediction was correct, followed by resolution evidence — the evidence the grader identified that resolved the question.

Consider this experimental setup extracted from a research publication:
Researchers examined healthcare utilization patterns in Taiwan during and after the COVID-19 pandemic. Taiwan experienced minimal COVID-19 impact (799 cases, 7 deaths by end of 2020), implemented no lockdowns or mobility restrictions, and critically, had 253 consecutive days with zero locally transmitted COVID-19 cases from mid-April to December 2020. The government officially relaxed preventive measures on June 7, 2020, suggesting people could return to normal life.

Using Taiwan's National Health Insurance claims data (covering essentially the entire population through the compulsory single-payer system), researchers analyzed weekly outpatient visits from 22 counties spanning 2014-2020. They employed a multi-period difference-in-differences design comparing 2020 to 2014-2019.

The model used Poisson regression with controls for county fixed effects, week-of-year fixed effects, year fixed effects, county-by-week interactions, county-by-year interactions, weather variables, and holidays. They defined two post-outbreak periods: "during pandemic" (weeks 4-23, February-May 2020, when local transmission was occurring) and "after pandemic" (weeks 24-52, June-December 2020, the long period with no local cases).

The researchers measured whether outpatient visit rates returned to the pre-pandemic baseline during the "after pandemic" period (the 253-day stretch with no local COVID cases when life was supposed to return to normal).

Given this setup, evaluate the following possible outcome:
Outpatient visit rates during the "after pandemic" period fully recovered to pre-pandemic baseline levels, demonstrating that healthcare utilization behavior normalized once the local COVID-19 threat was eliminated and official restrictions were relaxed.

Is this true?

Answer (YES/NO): NO